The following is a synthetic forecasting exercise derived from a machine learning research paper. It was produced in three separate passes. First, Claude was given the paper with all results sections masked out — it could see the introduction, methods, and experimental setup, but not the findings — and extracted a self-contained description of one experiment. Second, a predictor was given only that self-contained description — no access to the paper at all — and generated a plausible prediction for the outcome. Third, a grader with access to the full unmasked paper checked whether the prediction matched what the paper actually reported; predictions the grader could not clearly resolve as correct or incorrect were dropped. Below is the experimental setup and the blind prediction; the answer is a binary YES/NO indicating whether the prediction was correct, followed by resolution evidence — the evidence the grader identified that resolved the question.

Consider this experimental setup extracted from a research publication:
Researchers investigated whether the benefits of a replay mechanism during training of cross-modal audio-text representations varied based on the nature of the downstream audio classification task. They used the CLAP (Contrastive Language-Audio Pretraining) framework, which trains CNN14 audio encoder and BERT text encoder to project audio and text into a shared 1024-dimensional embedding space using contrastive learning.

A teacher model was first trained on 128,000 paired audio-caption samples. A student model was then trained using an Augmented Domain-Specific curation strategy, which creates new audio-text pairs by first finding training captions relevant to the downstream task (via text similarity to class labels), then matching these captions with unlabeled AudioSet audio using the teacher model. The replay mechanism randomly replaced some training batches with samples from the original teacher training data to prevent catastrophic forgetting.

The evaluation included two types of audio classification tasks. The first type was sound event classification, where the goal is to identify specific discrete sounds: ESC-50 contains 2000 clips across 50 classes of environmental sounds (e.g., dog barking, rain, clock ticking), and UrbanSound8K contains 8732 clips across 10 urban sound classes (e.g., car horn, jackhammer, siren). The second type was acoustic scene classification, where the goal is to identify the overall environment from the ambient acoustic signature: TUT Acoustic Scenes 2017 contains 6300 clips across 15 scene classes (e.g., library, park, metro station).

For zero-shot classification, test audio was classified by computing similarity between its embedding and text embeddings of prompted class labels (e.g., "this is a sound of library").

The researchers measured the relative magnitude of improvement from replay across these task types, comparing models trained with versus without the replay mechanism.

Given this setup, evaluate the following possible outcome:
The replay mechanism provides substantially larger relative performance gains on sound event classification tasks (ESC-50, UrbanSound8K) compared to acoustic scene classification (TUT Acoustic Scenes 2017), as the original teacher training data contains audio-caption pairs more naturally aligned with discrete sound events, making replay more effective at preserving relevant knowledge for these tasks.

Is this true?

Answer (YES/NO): NO